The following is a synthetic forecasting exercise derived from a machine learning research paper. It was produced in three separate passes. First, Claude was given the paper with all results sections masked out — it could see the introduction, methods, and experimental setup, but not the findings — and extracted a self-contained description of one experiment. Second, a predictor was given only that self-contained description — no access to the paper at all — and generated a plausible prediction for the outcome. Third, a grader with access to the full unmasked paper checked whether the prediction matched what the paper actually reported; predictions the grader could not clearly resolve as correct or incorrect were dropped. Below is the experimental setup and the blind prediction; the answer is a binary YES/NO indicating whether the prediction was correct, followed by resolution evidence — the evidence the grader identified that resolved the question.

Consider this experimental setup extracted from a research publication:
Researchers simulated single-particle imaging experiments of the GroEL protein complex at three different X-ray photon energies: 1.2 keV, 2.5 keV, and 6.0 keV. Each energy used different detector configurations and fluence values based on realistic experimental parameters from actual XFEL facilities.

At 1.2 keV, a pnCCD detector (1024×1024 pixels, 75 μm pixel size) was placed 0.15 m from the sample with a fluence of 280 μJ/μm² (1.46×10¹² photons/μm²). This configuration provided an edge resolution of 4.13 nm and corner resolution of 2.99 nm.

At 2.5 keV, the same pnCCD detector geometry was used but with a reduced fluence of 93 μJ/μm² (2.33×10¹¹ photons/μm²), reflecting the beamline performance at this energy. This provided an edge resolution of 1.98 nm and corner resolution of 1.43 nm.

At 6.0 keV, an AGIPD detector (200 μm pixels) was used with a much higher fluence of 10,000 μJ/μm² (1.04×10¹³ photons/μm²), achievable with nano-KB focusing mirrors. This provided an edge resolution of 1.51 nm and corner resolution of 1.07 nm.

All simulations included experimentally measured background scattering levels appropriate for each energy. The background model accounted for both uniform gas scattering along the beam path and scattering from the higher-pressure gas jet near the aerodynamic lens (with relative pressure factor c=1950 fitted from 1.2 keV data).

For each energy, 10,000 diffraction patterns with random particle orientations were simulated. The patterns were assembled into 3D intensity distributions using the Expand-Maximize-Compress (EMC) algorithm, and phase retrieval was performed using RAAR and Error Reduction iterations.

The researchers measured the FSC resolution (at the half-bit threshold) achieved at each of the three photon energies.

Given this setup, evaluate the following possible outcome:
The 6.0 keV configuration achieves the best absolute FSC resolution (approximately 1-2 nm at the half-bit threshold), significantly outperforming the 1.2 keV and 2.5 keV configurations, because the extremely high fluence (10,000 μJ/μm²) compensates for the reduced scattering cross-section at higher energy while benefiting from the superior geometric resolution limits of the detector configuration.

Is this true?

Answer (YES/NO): YES